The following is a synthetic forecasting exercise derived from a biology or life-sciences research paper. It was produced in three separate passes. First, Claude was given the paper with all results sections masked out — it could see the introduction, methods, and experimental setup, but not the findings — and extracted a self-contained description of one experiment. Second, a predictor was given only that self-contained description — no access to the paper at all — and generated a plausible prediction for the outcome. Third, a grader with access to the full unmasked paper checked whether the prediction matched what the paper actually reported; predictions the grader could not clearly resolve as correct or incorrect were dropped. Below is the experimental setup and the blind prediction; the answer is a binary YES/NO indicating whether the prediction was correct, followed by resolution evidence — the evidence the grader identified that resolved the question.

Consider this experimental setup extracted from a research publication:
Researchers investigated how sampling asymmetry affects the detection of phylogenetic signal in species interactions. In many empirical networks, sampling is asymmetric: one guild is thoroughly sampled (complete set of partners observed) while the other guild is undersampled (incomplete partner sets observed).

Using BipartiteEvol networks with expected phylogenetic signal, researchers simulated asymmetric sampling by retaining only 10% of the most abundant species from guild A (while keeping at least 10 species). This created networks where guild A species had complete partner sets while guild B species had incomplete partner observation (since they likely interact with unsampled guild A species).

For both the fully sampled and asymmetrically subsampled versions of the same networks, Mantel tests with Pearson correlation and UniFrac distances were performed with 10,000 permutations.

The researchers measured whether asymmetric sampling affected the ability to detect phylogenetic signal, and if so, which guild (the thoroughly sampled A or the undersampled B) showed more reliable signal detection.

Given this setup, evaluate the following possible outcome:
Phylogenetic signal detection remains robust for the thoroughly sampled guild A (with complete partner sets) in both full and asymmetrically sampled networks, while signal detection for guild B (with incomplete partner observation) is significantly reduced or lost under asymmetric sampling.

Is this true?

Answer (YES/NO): NO